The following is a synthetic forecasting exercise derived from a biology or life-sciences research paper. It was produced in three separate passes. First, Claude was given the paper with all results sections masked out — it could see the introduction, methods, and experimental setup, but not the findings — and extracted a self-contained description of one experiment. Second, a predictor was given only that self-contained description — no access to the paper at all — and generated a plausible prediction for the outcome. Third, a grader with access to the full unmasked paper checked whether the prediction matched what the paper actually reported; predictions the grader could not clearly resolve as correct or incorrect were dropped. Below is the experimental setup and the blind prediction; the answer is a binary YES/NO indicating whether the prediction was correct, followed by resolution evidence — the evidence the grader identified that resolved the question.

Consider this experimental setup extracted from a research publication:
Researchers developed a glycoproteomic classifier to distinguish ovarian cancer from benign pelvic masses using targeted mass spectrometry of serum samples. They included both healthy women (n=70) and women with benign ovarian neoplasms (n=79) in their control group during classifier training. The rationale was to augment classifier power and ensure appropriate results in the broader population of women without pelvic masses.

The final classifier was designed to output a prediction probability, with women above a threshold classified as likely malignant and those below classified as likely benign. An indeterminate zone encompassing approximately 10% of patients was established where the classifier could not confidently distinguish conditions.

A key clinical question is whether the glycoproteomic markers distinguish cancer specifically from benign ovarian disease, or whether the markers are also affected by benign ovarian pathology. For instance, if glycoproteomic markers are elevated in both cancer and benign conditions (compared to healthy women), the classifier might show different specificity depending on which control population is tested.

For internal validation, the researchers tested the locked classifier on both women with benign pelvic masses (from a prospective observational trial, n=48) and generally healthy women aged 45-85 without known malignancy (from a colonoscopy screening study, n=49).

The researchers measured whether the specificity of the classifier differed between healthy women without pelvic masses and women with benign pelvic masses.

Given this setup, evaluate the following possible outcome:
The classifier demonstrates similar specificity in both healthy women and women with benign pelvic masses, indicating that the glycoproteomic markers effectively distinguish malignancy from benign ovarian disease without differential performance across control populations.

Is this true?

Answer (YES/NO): NO